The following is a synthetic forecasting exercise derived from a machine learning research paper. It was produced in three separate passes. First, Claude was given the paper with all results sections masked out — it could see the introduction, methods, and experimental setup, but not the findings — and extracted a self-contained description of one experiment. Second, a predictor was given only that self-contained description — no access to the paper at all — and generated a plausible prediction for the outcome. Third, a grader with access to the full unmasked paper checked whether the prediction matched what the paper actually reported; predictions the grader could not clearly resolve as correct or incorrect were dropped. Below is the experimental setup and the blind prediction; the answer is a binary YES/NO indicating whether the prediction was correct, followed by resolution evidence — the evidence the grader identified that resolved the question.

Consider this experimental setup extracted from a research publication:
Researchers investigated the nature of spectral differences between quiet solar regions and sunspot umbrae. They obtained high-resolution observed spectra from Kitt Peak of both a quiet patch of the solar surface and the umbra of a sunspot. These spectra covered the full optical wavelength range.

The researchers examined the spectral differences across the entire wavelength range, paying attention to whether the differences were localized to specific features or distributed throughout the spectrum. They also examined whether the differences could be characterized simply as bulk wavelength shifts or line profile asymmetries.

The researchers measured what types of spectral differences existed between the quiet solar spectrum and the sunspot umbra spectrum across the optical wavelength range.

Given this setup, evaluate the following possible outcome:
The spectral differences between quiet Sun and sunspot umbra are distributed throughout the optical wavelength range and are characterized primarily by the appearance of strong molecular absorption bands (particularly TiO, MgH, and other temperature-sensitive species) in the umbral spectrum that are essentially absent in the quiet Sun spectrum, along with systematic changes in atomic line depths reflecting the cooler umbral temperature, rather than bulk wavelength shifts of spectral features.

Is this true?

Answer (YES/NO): NO